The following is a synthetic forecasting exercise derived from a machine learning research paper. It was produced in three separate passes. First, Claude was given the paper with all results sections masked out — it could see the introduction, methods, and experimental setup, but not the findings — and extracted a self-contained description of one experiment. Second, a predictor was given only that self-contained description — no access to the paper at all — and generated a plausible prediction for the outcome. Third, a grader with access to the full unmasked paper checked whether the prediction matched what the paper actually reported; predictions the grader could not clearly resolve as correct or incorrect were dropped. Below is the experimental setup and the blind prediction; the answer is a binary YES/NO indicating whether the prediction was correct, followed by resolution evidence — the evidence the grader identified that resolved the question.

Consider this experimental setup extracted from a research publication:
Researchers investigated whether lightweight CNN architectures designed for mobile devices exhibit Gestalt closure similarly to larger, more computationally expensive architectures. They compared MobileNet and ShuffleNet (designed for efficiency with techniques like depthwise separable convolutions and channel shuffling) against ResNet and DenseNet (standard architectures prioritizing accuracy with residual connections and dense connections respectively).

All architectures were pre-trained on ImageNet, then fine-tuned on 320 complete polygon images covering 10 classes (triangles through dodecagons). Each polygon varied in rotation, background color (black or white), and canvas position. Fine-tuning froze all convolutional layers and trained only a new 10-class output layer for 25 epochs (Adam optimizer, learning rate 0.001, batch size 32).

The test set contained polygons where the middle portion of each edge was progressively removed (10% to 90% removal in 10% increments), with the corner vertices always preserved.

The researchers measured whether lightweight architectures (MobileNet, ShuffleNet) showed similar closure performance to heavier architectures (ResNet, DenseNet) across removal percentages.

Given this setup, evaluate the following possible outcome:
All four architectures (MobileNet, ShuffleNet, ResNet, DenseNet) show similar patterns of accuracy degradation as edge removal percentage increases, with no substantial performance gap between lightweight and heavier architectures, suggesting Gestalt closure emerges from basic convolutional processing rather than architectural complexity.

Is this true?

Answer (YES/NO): NO